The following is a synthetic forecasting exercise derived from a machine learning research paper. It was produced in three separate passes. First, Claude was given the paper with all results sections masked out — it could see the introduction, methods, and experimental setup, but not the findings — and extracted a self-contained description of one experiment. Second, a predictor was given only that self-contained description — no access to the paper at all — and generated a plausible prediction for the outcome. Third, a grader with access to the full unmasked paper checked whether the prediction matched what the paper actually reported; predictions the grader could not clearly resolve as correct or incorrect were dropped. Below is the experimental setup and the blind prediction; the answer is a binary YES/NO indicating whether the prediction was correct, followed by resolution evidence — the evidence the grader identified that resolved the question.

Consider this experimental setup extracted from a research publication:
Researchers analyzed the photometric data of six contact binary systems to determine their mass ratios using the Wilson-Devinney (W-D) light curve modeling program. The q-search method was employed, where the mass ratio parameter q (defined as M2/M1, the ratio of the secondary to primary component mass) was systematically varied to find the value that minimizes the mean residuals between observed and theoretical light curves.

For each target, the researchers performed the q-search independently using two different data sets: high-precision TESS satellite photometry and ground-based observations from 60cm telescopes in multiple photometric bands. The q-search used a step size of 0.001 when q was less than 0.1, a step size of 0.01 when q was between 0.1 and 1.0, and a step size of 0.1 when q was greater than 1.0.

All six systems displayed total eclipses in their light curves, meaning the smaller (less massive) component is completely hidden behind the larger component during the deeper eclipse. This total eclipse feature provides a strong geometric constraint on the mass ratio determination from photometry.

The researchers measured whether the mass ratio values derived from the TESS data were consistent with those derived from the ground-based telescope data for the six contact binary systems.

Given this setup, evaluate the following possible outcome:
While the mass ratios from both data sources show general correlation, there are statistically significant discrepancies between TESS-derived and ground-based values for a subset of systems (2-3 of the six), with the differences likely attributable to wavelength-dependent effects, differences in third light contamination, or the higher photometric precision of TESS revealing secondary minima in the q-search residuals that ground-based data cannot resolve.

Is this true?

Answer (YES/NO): NO